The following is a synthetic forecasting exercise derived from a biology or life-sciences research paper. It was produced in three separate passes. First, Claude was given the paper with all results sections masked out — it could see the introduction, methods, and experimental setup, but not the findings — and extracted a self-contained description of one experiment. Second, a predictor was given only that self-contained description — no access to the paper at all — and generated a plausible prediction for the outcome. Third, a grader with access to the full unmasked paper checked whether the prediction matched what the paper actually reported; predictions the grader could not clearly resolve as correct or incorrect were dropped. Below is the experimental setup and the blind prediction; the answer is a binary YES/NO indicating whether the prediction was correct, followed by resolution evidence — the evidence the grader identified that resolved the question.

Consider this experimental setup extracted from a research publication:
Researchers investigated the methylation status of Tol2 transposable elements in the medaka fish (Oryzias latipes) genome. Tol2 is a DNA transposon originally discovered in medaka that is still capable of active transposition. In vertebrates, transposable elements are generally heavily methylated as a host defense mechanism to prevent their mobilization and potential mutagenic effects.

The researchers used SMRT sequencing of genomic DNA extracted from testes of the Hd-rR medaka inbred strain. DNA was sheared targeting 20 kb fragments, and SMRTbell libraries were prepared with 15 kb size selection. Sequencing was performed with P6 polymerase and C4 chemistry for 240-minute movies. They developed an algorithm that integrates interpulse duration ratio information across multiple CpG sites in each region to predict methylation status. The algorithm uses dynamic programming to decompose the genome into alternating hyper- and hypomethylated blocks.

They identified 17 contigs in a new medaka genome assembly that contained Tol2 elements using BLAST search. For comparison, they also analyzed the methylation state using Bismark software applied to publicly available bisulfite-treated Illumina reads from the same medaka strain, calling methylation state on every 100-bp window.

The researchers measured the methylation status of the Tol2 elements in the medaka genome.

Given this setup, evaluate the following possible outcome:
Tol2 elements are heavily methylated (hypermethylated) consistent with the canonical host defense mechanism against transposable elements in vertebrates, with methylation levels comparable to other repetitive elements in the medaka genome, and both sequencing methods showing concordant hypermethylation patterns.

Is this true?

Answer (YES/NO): NO